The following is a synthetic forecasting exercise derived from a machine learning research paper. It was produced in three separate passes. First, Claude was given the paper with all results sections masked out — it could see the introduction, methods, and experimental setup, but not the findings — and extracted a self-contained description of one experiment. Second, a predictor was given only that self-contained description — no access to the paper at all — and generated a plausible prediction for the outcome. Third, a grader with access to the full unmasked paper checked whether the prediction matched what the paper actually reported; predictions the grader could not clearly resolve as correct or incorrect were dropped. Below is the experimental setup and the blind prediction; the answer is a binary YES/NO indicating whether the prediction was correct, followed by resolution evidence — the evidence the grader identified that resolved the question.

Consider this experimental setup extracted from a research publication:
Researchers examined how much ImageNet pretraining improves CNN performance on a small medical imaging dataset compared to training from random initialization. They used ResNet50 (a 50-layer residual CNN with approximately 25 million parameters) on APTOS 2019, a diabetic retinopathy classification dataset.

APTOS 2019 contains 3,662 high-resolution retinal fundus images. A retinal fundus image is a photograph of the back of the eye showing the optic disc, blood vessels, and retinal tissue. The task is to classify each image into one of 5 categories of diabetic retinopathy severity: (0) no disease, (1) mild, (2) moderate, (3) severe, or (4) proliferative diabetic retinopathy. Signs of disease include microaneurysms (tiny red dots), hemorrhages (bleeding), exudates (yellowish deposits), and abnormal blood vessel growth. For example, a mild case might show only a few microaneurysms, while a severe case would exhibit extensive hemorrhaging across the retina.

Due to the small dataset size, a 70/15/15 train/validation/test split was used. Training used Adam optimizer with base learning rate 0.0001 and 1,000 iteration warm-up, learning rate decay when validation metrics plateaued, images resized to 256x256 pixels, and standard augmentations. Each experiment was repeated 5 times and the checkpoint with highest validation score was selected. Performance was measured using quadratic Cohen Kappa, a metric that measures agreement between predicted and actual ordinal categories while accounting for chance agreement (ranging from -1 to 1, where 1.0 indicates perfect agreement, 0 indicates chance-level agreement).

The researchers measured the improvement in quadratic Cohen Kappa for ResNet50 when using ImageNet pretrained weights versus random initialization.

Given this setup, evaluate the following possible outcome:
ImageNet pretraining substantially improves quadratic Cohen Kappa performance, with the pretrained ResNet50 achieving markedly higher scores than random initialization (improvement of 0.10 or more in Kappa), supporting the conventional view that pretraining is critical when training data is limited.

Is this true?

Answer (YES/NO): NO